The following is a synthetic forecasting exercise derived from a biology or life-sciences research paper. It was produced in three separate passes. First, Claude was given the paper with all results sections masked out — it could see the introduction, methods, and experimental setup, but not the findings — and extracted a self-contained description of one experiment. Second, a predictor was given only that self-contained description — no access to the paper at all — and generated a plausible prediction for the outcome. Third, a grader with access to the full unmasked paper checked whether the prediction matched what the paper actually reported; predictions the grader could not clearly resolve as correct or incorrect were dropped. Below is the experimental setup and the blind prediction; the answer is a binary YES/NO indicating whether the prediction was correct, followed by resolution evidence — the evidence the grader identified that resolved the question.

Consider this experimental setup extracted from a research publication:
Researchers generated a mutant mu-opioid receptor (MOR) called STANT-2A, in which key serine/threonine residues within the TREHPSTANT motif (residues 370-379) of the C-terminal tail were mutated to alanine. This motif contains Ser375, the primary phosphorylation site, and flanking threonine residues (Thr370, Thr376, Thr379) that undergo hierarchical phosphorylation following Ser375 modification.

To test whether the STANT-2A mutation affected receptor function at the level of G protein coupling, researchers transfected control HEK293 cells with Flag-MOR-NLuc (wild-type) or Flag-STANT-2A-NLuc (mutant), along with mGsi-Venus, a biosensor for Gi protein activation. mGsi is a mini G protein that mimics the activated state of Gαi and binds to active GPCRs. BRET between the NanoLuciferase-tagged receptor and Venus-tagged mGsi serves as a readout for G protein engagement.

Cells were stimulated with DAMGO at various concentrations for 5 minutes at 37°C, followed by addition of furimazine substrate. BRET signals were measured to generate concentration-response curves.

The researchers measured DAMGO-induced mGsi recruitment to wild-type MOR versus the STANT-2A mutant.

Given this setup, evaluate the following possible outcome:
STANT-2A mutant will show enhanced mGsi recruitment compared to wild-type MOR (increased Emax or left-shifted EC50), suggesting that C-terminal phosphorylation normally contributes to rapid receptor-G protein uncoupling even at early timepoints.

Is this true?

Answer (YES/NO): NO